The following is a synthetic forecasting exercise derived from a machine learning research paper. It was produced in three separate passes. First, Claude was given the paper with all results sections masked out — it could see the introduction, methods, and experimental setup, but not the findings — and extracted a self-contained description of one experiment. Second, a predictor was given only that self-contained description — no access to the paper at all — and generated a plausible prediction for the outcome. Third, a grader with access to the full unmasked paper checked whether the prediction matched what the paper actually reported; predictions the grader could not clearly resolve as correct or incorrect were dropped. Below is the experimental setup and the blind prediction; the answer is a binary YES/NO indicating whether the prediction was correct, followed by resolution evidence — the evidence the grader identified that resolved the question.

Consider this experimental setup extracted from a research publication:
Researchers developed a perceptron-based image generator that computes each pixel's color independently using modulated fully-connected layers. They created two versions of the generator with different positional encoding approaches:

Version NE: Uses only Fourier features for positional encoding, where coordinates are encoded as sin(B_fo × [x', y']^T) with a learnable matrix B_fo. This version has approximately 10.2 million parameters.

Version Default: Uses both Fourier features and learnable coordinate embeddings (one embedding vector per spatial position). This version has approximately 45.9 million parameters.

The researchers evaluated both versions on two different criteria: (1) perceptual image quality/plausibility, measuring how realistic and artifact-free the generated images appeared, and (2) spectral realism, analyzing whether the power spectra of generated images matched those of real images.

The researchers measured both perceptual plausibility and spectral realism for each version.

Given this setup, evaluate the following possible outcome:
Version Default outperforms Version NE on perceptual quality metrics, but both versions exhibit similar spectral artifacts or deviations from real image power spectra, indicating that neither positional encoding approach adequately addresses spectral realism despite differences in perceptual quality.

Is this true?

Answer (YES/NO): NO